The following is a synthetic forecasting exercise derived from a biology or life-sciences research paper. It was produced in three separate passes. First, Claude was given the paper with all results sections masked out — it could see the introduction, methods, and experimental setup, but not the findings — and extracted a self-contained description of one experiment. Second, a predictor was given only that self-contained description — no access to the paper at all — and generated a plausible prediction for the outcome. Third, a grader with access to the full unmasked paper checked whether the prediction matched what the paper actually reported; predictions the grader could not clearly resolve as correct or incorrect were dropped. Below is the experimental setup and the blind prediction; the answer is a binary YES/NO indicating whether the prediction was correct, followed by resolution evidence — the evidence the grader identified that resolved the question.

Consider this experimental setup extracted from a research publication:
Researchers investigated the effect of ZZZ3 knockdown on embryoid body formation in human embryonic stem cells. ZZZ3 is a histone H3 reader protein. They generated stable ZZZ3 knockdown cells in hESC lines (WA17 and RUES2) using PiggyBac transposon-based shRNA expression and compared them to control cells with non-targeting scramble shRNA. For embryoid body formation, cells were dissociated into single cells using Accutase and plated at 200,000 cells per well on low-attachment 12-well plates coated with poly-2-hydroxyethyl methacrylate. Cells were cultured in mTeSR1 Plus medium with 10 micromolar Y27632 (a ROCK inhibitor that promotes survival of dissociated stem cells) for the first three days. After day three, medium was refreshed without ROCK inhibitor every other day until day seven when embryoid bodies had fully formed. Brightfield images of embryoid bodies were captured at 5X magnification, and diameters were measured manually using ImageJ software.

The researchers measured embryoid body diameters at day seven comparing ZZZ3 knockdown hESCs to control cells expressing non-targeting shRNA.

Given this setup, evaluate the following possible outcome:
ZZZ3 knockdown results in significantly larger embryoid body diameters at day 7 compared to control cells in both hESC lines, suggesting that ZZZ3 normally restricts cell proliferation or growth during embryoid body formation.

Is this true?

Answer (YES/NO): NO